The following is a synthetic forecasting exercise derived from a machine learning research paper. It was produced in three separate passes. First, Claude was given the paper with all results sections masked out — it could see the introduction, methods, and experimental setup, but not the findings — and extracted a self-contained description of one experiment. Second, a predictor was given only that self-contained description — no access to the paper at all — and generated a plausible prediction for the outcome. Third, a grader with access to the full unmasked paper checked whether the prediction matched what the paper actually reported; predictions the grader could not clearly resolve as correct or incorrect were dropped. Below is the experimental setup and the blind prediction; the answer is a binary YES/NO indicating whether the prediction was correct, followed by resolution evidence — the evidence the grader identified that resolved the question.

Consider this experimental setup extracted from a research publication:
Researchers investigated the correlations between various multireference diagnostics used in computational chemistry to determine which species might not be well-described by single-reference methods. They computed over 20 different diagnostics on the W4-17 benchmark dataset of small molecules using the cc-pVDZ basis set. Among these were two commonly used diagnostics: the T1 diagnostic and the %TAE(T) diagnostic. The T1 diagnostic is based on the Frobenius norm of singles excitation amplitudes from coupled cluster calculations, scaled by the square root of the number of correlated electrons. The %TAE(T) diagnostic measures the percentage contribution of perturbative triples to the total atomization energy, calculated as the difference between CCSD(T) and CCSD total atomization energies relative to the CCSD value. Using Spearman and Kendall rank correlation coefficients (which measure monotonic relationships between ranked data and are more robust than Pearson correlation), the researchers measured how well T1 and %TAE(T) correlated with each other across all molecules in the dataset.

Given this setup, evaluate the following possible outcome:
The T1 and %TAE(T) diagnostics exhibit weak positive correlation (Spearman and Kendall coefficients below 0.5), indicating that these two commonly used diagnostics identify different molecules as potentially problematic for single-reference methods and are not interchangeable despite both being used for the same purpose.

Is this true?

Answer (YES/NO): YES